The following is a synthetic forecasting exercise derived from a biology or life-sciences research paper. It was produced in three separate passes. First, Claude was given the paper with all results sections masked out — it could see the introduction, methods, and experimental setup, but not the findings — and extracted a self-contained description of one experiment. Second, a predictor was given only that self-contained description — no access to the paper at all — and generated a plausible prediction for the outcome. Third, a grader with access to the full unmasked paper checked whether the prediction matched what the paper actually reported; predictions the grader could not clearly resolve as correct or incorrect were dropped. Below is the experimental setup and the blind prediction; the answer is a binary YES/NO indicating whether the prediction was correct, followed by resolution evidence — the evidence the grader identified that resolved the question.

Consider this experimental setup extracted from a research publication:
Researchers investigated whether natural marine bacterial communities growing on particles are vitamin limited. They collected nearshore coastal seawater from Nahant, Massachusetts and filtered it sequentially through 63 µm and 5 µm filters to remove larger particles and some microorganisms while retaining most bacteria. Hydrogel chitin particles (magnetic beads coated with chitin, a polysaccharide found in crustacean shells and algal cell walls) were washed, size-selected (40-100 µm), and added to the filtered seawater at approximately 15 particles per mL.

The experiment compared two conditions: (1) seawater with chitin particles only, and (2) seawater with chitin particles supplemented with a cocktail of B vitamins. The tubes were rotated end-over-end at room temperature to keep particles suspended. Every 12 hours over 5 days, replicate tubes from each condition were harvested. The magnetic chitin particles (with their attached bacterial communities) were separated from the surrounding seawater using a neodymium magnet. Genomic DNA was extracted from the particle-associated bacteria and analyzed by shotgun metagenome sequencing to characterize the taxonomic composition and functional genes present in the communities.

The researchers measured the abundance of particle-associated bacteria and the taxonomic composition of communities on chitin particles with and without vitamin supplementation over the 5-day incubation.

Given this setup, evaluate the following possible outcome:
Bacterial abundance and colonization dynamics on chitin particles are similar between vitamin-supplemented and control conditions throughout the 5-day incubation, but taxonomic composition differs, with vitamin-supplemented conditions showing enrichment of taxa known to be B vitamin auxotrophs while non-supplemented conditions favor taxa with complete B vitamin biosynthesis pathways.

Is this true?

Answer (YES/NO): YES